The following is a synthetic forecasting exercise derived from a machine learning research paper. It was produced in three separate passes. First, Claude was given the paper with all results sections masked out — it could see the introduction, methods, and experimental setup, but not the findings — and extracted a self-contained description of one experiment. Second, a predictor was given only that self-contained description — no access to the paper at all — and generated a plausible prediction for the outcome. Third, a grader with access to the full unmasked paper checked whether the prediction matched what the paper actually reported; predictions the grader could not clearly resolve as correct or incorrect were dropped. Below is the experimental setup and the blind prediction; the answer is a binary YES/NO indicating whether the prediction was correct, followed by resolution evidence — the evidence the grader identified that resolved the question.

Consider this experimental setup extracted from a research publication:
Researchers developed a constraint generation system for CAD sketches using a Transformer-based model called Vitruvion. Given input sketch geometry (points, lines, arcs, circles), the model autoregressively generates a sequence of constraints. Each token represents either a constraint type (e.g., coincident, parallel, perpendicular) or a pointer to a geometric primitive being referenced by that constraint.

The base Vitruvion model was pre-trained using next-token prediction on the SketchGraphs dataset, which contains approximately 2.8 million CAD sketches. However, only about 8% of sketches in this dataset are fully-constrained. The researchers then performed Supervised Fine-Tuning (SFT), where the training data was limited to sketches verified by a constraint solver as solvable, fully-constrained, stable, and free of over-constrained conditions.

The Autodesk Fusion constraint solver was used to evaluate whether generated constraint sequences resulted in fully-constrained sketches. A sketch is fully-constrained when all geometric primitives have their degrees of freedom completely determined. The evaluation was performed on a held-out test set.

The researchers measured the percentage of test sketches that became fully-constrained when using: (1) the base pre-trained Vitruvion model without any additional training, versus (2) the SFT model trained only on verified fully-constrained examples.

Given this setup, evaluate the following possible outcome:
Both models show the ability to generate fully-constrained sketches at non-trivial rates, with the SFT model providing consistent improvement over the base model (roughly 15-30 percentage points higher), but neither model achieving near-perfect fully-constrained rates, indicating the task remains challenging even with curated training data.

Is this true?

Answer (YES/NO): YES